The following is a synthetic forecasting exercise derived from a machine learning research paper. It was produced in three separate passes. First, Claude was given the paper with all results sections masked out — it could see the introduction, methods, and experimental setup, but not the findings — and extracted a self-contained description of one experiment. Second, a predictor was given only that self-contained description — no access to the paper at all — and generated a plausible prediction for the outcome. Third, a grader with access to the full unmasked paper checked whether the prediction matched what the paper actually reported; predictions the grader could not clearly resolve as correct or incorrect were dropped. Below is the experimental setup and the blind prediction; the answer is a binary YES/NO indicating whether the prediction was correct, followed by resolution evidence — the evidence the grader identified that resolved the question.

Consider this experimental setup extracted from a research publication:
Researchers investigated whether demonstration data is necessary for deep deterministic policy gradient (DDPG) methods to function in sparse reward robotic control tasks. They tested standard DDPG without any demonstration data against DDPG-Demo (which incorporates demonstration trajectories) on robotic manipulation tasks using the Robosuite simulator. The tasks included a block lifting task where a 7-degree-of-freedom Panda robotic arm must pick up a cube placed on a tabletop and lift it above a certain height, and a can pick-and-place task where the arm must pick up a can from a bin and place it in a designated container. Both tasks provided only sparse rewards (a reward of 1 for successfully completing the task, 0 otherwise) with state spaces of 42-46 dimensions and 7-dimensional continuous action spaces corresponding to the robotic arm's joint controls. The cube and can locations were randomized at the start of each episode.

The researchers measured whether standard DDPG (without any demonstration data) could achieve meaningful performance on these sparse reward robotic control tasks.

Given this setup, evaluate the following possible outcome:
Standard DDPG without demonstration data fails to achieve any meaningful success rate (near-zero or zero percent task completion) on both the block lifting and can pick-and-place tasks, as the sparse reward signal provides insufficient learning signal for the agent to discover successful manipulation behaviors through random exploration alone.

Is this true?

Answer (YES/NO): YES